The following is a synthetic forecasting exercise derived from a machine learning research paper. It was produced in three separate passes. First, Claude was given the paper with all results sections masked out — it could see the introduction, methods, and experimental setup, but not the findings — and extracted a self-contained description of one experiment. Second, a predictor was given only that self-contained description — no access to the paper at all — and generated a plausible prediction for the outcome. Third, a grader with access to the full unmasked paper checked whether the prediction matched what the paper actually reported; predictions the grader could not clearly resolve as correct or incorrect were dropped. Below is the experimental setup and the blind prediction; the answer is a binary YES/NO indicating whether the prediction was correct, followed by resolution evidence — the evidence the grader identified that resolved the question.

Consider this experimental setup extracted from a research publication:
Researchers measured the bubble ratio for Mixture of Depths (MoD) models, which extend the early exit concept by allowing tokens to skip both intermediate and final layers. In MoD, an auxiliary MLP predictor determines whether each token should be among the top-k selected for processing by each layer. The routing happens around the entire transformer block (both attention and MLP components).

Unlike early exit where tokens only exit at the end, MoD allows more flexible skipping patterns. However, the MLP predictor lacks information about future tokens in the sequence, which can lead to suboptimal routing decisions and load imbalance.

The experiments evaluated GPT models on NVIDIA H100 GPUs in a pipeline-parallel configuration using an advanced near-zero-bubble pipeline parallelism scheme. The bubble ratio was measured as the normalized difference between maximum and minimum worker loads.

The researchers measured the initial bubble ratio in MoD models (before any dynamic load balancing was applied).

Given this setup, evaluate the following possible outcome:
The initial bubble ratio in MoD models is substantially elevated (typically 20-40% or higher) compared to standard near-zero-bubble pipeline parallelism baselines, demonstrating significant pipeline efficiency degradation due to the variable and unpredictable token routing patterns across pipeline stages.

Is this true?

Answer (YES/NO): NO